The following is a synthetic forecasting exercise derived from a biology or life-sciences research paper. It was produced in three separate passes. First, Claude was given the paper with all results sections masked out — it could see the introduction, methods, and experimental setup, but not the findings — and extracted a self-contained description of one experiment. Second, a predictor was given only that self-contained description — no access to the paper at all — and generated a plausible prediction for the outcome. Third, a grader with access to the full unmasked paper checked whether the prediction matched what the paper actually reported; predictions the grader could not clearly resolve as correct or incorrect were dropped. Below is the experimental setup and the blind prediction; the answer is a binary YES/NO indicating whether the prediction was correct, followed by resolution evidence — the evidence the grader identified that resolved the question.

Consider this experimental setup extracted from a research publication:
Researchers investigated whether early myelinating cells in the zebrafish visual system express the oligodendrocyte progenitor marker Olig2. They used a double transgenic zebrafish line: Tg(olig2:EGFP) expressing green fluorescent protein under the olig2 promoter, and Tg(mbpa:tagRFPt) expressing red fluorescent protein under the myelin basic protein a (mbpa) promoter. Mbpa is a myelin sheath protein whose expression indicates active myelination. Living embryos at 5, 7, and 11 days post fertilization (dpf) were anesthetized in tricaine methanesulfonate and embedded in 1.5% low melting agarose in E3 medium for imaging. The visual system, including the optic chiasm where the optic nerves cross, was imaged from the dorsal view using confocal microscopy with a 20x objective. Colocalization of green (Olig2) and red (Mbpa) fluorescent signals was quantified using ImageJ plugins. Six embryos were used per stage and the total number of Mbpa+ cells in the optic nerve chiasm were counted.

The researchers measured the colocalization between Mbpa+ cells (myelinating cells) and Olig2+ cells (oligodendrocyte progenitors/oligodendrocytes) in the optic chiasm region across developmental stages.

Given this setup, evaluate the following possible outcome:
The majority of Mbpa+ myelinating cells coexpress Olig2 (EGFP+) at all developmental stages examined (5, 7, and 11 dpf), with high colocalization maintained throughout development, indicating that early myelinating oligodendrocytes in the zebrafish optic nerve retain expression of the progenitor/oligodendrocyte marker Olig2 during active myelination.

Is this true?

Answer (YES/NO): NO